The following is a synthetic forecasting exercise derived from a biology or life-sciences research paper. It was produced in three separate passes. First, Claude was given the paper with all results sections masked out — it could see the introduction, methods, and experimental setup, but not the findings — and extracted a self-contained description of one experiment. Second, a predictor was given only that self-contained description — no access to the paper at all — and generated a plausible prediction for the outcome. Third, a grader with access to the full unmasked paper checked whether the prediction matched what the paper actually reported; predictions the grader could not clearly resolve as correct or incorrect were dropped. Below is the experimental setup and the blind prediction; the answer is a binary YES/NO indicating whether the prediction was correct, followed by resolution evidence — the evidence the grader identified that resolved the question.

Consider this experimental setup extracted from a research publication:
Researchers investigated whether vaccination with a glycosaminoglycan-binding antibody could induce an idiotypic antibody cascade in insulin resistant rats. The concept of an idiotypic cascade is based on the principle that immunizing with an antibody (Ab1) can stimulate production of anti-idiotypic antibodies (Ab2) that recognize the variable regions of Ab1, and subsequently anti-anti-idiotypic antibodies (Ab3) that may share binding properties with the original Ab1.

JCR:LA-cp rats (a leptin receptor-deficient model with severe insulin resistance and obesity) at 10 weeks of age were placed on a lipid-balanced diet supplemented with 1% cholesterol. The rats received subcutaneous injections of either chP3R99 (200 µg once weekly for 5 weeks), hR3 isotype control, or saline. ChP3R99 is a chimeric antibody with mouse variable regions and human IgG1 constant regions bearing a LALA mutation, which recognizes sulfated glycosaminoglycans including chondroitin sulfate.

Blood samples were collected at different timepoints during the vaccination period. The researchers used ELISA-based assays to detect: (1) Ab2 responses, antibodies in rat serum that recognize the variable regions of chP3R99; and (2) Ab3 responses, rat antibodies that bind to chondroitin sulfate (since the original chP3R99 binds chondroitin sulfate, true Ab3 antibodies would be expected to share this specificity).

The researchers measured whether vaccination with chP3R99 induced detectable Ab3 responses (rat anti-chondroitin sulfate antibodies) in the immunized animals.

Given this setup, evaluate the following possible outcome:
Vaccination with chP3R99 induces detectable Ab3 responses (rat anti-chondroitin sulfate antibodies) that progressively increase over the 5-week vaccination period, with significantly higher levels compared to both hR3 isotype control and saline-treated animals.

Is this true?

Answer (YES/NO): NO